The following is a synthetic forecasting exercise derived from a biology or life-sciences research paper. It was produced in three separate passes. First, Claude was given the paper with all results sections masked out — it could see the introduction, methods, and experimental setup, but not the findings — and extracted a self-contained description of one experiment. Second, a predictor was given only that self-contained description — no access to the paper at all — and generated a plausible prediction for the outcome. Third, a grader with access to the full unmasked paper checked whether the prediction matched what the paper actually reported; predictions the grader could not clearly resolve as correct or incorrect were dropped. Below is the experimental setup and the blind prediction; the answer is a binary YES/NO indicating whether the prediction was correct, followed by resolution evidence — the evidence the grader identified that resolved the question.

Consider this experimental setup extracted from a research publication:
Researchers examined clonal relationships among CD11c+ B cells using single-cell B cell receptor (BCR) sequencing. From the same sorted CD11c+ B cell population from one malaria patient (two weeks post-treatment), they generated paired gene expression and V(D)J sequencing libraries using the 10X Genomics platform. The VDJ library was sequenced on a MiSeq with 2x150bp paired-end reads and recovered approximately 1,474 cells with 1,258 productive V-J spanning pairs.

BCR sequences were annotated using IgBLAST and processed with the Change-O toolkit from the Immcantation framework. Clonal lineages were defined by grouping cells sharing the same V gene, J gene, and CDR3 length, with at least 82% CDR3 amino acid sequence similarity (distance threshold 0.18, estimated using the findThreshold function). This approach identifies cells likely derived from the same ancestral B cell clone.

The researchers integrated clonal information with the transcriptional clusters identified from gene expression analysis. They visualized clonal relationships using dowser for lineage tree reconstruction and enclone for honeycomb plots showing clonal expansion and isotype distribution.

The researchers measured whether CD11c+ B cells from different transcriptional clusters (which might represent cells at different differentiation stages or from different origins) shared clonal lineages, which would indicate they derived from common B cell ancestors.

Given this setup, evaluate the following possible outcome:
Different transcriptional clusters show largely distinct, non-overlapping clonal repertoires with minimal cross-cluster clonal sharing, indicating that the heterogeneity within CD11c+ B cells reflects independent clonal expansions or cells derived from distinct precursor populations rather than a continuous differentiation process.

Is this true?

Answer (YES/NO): NO